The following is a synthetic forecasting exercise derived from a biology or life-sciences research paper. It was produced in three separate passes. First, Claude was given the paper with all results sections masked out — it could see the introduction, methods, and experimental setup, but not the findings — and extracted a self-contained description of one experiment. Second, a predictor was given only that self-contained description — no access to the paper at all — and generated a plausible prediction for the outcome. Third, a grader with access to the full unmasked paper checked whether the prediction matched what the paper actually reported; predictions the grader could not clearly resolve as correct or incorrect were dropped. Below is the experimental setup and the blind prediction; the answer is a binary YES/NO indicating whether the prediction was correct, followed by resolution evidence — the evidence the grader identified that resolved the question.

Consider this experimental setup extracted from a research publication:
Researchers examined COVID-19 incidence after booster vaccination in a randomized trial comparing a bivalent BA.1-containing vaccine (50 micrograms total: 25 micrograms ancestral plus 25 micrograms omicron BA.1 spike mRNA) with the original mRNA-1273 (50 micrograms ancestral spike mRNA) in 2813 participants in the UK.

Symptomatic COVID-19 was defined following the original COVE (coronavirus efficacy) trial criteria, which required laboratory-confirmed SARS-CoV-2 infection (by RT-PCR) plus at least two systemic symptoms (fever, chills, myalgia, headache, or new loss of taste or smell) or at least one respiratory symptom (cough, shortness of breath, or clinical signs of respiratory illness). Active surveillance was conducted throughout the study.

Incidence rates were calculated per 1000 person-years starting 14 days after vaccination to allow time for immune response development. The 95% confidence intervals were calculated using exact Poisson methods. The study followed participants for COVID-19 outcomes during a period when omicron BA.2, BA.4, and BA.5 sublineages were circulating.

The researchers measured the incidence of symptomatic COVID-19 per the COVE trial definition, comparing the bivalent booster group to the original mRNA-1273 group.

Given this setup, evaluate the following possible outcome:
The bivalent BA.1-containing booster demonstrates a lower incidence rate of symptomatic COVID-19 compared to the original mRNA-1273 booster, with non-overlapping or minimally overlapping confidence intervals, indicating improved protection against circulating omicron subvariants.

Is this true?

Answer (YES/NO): NO